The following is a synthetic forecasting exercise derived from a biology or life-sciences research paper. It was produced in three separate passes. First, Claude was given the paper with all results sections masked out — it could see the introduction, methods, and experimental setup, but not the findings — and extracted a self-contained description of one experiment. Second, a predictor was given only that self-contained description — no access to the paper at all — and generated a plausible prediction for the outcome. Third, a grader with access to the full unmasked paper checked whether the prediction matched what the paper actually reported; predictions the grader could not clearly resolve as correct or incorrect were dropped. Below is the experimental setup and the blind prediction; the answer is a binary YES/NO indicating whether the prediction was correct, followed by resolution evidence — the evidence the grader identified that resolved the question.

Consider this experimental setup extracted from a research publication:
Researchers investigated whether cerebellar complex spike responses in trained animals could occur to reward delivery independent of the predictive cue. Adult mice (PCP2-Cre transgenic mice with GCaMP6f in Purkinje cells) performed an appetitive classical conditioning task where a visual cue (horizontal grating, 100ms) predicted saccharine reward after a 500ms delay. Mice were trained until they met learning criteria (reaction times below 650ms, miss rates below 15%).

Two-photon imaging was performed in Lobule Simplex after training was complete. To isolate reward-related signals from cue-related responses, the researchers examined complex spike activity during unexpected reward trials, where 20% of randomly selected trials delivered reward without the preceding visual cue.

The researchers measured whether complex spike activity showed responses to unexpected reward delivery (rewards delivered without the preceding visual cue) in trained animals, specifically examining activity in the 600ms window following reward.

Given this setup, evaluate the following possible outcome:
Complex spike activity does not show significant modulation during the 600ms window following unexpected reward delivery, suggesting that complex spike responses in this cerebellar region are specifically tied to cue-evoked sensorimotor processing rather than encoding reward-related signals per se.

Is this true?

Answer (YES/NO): NO